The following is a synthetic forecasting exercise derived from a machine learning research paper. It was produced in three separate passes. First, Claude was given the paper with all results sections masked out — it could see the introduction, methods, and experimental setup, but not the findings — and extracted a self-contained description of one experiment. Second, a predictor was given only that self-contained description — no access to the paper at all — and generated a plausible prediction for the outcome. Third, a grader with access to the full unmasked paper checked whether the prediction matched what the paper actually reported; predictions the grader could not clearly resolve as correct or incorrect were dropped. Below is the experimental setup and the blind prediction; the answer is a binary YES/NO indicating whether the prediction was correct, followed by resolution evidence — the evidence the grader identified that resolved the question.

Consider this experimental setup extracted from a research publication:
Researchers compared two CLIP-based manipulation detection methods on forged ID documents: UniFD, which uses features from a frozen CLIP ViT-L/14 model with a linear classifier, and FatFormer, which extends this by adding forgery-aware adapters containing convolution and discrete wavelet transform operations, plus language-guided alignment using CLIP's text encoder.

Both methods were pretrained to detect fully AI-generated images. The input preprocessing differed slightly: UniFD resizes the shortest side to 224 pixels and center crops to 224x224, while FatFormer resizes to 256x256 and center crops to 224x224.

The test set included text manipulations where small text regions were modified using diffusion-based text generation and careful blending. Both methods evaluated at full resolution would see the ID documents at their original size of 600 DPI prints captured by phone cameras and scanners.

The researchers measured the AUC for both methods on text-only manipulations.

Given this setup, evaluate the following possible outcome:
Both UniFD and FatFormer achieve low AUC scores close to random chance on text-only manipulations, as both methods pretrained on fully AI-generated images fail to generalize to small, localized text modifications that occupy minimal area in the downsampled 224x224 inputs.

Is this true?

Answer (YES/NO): YES